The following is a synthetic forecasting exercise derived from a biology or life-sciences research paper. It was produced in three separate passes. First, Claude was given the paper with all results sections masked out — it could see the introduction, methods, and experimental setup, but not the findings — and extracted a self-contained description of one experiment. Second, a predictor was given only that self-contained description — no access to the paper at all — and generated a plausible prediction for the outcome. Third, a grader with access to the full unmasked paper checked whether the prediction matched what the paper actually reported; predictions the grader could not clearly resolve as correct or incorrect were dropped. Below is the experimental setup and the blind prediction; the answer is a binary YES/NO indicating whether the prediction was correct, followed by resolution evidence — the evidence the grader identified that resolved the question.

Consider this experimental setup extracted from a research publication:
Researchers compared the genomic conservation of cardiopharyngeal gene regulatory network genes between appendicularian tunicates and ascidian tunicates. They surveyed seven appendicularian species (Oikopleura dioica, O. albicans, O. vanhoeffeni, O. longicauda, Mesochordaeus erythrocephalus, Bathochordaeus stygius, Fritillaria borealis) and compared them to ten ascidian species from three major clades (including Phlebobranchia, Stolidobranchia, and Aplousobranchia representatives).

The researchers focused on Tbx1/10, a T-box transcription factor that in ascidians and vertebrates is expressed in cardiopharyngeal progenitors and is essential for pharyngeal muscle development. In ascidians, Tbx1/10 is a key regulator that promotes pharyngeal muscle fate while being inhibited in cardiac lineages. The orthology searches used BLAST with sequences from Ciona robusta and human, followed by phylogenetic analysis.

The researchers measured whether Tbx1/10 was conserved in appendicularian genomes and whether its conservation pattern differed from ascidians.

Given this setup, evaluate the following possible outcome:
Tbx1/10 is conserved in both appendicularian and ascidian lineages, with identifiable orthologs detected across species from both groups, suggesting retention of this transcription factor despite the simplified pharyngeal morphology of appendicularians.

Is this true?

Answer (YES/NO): NO